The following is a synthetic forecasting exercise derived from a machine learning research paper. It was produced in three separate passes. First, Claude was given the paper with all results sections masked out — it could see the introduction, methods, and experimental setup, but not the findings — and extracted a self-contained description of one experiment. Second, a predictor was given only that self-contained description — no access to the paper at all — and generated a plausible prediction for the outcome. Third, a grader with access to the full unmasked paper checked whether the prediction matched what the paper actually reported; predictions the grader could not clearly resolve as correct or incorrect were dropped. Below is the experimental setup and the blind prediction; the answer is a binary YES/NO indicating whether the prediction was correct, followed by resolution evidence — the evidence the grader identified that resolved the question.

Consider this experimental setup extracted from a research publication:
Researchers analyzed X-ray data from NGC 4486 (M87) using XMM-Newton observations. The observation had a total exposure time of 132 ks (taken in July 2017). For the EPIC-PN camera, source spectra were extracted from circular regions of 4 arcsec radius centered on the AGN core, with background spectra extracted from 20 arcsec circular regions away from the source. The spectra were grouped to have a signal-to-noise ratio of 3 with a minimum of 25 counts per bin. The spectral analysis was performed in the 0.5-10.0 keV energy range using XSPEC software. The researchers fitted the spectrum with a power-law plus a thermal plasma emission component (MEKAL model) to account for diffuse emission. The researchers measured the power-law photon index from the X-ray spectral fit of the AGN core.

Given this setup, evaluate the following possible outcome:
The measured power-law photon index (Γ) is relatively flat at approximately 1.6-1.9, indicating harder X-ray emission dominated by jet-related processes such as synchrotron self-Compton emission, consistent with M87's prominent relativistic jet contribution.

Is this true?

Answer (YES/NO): NO